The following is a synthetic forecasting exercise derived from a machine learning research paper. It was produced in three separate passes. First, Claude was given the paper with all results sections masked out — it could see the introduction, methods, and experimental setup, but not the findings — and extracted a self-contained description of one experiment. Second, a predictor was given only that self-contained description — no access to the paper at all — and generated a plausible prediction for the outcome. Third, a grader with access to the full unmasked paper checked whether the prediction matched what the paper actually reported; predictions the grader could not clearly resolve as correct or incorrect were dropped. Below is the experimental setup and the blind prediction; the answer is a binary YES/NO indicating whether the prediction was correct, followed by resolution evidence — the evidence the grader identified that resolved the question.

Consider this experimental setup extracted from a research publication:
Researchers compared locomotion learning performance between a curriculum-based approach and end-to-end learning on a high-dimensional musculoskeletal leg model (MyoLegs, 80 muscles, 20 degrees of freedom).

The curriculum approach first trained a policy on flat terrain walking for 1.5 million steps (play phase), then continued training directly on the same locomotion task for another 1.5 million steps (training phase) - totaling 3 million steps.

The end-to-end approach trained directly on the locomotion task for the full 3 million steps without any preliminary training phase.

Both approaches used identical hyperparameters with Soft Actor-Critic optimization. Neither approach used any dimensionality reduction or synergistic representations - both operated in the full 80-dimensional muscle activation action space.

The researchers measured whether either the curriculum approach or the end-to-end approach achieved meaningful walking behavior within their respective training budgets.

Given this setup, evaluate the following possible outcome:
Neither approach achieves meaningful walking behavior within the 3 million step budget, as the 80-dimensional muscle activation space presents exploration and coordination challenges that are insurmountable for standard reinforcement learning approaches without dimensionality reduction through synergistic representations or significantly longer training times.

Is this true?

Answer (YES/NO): YES